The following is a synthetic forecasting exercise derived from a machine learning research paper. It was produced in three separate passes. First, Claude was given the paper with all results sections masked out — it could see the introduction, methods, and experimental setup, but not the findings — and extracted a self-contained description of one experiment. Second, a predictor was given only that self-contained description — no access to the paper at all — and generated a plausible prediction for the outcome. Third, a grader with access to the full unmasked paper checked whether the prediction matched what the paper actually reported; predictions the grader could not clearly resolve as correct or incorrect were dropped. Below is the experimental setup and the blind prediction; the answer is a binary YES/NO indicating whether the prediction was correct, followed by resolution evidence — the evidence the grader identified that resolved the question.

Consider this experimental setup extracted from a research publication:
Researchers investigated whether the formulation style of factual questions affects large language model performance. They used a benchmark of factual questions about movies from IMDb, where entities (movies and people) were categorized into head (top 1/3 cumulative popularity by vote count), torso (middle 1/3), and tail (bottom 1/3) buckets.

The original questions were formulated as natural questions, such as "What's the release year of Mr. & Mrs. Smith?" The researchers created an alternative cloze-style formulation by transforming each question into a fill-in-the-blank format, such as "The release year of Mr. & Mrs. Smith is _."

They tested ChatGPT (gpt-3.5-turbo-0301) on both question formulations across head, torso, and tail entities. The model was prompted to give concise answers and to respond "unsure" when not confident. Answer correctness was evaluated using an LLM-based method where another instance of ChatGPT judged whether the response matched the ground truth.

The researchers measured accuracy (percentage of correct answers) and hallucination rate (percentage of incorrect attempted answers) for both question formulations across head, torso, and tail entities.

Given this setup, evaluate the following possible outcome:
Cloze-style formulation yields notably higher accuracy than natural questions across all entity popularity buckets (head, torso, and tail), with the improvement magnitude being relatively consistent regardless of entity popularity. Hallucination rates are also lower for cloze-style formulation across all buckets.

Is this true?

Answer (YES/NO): NO